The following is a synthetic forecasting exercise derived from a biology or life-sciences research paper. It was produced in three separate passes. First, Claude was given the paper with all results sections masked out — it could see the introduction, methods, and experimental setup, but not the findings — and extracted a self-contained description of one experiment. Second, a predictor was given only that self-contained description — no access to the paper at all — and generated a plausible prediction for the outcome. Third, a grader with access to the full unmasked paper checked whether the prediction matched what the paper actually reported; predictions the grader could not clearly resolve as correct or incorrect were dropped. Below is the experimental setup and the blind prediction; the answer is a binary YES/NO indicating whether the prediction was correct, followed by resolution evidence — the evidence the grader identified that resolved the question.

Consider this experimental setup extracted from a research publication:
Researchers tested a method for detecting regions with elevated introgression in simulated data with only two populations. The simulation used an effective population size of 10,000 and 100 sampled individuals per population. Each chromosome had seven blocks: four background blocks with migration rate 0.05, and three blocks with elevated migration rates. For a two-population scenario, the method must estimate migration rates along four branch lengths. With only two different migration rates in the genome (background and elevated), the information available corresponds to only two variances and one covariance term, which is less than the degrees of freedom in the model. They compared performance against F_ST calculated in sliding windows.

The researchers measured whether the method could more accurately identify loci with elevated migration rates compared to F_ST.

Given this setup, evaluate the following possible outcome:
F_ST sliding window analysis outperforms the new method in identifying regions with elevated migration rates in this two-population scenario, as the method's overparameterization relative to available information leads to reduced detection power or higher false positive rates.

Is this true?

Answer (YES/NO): NO